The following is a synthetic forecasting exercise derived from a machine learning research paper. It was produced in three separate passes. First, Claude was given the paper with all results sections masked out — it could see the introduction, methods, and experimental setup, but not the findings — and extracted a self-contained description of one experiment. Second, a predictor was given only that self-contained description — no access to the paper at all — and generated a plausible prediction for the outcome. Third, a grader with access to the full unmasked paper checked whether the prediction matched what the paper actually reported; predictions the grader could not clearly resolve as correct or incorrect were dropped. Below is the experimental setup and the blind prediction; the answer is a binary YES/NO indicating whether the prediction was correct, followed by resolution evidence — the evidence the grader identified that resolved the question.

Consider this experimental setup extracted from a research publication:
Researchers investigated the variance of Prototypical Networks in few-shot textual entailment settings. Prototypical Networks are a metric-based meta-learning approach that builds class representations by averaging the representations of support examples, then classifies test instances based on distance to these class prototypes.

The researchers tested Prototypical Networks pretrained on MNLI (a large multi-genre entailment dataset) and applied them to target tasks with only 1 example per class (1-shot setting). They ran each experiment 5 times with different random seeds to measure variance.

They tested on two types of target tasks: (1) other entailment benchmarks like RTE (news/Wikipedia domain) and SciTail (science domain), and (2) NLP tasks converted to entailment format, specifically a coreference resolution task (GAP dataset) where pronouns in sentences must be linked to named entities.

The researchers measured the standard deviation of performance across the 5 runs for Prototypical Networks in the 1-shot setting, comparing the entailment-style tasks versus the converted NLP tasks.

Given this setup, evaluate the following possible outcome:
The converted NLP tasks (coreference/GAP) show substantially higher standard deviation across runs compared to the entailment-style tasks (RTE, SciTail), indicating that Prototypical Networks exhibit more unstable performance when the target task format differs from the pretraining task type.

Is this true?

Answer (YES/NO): NO